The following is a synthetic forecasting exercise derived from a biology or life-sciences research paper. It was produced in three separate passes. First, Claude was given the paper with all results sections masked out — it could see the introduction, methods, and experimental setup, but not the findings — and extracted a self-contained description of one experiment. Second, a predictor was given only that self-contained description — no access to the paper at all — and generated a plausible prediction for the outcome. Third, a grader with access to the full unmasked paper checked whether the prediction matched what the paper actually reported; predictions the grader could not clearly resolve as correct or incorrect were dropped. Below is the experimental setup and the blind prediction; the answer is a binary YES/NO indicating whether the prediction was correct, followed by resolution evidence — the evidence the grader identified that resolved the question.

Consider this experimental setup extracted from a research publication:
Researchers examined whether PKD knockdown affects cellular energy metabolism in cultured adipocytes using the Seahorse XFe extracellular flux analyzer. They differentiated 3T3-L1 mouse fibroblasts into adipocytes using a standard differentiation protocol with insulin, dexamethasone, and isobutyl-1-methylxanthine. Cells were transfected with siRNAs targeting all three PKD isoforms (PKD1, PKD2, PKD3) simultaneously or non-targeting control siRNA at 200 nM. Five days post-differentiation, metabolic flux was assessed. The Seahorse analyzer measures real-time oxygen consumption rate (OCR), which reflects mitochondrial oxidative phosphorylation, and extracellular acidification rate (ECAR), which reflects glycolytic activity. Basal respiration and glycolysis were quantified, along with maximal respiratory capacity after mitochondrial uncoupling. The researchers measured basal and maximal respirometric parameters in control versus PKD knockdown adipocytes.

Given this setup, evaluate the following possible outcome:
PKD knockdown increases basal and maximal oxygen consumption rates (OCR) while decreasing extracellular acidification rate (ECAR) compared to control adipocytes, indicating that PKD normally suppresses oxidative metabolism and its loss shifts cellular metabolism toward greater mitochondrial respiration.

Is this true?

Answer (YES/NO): NO